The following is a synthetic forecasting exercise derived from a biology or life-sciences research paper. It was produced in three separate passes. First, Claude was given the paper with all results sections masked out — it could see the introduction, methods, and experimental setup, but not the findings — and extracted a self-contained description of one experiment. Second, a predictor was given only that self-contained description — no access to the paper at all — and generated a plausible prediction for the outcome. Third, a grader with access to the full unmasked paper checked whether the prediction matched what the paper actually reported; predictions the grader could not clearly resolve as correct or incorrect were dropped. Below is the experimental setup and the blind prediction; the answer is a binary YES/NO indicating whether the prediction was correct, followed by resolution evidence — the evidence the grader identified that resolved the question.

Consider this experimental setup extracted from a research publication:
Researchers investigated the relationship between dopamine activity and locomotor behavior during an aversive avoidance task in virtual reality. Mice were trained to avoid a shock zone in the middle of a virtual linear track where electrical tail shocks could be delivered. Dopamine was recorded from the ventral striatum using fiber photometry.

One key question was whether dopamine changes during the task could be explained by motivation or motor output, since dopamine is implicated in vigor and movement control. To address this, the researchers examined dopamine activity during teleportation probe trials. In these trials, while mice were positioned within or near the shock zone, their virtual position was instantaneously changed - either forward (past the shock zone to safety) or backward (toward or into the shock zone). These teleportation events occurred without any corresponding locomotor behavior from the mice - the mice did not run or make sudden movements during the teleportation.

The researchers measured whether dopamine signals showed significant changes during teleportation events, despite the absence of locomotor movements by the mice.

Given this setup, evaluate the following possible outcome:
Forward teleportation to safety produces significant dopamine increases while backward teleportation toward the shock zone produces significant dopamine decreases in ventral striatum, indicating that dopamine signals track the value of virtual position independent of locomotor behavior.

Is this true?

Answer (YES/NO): YES